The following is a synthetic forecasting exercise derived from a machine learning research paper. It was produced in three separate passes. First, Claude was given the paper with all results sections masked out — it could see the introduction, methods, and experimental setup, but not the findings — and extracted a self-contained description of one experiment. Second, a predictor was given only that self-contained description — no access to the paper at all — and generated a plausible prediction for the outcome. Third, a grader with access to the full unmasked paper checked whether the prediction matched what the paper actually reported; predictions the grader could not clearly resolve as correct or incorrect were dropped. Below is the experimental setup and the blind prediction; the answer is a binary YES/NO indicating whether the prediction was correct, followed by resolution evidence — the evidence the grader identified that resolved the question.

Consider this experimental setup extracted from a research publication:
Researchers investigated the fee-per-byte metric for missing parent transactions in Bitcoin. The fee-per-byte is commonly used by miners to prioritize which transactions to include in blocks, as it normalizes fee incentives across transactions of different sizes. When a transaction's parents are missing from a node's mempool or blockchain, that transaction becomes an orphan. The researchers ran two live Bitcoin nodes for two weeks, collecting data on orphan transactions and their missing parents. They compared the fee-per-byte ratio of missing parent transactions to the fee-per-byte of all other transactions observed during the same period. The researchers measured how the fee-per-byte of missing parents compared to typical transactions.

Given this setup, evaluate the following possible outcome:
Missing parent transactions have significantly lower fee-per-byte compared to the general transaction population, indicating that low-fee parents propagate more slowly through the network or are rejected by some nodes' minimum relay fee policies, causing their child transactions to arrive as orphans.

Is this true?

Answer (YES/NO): YES